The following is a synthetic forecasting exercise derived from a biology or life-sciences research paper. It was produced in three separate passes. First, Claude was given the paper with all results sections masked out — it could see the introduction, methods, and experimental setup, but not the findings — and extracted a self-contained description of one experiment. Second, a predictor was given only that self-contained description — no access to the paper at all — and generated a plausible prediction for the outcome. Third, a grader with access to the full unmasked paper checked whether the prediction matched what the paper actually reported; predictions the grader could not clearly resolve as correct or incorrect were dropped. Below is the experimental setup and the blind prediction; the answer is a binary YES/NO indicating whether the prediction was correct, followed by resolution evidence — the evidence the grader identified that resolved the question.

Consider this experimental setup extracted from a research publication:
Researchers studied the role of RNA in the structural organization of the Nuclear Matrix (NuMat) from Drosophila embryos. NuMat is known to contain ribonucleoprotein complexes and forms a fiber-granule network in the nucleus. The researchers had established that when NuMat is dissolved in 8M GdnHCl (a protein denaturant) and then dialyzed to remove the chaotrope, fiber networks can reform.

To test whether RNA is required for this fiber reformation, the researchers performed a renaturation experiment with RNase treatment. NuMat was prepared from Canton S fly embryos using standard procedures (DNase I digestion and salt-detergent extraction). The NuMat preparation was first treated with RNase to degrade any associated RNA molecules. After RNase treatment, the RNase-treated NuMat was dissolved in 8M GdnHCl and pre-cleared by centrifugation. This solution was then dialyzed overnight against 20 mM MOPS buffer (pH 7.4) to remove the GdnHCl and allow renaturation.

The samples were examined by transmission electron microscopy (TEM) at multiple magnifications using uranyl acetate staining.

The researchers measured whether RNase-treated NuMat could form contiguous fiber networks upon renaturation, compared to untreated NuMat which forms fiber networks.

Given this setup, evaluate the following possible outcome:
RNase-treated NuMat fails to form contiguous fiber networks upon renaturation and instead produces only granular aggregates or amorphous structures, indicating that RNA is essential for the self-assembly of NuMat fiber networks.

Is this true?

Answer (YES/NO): YES